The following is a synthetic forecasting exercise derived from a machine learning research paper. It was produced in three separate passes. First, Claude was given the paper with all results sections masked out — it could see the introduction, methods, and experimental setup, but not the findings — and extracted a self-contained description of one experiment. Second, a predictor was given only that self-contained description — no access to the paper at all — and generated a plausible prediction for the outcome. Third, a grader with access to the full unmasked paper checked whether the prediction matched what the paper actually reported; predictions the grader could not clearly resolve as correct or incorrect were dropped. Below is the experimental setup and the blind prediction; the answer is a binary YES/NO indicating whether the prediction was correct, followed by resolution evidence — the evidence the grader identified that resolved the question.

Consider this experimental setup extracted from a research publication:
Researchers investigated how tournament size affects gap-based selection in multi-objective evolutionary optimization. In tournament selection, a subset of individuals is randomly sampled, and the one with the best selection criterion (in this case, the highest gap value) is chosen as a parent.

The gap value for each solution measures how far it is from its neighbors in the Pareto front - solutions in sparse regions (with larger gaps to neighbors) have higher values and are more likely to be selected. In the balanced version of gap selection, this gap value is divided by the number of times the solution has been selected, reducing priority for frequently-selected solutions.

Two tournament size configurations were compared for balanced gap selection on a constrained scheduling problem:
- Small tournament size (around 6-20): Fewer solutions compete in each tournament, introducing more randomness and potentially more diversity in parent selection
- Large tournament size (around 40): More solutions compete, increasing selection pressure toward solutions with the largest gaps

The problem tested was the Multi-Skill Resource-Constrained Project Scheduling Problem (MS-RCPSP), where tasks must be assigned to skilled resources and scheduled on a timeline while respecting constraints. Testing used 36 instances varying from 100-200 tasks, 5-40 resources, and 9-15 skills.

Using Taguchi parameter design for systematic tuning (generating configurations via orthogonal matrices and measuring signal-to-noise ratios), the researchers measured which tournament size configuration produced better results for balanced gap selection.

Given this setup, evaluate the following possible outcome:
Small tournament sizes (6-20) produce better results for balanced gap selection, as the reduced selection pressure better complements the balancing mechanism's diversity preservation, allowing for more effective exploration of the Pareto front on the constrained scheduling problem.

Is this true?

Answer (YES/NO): NO